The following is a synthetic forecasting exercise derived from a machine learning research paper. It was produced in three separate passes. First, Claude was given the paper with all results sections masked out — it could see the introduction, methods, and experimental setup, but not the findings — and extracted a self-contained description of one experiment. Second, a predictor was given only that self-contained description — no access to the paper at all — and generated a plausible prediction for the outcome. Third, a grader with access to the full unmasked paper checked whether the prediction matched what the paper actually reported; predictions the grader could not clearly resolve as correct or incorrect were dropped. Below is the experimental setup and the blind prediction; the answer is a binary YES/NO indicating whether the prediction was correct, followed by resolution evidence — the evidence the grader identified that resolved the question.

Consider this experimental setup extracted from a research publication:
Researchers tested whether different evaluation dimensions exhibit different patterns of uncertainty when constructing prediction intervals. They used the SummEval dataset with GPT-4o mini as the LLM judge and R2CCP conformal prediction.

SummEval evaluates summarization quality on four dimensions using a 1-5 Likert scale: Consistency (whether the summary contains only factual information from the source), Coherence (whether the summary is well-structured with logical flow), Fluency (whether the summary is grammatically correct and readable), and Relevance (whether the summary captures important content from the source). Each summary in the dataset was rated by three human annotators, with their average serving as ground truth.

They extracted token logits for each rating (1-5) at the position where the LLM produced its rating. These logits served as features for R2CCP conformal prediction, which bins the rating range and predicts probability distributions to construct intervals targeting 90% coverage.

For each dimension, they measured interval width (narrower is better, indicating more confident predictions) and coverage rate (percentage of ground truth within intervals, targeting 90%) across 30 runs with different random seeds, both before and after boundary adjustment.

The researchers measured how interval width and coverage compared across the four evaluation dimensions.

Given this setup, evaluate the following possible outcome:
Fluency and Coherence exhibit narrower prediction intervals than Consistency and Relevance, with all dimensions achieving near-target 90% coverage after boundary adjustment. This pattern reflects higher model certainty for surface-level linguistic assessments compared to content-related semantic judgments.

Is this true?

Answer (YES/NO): NO